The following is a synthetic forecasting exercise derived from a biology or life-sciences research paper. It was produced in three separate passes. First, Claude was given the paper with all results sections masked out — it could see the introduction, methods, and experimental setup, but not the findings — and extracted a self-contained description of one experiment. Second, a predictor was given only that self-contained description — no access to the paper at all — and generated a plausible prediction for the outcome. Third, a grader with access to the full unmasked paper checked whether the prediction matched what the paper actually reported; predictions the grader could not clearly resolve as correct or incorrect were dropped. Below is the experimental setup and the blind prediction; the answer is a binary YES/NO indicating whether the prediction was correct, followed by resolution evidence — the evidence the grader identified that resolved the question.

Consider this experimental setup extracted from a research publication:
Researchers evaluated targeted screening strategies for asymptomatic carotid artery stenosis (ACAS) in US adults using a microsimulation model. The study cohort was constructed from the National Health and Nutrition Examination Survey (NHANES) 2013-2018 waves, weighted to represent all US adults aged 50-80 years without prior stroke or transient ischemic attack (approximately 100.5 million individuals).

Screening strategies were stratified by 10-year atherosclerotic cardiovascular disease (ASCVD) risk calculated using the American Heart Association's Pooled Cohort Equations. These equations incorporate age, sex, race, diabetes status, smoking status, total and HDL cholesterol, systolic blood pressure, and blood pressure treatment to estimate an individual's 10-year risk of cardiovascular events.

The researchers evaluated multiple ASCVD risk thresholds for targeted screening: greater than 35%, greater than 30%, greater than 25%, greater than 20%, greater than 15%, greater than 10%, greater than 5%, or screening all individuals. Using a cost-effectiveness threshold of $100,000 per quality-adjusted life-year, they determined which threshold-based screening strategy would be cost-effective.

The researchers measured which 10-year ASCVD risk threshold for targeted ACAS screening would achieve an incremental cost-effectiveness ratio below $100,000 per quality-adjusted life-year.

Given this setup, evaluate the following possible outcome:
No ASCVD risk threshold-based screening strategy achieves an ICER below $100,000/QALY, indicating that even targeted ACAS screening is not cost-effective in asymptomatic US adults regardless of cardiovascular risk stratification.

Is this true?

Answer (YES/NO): NO